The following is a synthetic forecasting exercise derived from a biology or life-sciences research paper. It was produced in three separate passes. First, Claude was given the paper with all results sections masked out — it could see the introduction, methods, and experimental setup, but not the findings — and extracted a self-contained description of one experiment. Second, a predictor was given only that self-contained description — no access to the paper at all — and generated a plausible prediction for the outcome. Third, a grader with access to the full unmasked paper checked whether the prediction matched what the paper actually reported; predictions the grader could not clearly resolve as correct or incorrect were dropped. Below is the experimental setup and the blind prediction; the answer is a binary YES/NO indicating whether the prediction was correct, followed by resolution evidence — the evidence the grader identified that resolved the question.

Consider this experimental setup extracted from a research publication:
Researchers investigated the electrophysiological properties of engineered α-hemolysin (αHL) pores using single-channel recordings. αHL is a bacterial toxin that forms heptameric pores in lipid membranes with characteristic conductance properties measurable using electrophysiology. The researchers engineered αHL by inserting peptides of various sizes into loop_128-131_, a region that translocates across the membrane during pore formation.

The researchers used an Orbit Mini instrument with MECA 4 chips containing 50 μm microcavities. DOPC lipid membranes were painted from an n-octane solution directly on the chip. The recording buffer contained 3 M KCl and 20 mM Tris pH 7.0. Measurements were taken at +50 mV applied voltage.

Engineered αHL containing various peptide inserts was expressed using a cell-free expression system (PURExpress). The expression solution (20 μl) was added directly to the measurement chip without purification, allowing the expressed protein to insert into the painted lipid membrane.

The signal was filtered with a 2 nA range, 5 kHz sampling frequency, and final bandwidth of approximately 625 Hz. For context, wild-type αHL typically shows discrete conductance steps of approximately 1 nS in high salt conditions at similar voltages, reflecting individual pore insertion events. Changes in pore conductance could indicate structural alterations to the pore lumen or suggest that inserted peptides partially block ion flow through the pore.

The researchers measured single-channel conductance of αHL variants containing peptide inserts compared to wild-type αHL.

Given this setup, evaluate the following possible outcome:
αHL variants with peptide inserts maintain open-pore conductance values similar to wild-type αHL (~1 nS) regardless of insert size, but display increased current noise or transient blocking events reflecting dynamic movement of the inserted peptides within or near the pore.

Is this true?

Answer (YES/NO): YES